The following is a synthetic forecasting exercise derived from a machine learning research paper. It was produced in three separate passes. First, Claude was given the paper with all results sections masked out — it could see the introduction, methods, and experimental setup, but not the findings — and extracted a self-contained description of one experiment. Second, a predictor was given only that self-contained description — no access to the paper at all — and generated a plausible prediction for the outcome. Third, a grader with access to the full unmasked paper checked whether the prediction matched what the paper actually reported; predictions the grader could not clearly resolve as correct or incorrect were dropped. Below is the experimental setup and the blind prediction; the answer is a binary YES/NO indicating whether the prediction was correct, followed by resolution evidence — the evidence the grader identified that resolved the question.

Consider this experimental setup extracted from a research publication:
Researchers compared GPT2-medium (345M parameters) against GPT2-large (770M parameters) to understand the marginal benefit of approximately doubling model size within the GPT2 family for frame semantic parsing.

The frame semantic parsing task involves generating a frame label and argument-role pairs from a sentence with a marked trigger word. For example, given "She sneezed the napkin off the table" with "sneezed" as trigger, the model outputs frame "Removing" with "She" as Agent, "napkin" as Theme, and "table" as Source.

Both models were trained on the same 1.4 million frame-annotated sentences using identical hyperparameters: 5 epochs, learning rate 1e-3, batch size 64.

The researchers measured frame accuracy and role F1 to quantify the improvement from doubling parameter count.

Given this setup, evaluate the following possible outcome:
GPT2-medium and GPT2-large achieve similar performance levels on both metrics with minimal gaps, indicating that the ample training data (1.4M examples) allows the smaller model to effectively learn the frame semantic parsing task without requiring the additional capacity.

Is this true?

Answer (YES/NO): NO